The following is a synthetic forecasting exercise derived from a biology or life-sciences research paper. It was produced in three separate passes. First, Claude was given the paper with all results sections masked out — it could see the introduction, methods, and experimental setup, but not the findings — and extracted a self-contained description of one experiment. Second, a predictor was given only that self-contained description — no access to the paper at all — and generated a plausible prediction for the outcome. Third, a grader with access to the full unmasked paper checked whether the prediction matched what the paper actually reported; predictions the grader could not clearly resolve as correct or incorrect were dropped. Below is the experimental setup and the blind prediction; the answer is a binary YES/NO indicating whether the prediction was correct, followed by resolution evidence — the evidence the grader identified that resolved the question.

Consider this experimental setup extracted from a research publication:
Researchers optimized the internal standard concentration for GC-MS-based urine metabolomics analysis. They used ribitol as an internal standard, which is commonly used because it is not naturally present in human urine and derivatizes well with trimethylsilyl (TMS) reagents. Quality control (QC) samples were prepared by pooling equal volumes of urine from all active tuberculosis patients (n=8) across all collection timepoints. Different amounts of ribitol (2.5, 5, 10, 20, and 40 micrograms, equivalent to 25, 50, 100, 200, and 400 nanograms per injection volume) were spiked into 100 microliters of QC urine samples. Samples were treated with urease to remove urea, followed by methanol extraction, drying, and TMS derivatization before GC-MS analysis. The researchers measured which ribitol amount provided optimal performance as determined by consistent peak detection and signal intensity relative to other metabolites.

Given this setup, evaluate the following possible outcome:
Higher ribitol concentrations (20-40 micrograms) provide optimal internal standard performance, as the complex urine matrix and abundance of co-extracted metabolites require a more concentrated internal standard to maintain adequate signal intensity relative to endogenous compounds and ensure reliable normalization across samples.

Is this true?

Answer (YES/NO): NO